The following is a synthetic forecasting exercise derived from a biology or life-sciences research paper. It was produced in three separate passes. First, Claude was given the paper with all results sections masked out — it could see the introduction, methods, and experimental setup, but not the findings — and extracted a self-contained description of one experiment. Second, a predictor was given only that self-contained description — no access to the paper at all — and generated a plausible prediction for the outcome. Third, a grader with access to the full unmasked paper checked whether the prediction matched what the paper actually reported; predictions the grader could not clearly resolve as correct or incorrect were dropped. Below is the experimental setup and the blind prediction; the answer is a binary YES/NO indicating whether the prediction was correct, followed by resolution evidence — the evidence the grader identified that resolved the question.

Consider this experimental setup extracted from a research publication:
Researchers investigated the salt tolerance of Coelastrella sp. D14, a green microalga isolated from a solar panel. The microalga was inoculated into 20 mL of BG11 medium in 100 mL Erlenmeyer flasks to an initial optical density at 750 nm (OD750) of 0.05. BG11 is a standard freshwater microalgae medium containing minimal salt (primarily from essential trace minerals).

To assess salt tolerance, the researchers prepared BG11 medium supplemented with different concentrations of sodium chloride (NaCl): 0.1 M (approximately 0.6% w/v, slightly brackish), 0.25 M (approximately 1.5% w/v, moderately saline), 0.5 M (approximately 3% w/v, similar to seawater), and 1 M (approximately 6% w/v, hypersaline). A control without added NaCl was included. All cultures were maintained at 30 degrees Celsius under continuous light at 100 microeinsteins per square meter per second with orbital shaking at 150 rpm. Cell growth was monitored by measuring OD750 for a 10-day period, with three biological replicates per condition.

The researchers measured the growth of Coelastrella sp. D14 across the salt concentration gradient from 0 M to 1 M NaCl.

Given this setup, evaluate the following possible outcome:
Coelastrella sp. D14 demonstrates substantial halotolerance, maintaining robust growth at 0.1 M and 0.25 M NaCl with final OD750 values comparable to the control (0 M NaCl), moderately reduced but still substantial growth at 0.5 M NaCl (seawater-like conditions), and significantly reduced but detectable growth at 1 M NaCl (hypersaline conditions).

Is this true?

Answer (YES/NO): NO